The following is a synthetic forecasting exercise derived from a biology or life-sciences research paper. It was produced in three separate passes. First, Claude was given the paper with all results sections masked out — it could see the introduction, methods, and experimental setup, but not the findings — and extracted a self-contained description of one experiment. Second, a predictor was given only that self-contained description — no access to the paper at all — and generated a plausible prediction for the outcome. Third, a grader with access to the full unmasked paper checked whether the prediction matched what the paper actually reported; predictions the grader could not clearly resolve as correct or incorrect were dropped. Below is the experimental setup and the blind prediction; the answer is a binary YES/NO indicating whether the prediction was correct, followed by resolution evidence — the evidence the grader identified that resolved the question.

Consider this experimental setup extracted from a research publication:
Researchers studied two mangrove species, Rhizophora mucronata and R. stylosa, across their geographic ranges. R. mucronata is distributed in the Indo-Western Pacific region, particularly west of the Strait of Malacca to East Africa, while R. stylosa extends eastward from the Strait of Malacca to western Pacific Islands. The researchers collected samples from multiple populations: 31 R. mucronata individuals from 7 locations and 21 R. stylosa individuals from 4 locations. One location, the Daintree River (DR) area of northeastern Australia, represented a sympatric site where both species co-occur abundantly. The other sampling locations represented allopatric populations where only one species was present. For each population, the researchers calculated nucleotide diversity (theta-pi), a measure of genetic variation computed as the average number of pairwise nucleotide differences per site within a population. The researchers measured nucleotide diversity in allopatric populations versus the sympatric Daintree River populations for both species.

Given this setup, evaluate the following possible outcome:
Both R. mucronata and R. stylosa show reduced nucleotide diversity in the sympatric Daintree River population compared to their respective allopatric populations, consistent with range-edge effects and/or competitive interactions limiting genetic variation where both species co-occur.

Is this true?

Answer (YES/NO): NO